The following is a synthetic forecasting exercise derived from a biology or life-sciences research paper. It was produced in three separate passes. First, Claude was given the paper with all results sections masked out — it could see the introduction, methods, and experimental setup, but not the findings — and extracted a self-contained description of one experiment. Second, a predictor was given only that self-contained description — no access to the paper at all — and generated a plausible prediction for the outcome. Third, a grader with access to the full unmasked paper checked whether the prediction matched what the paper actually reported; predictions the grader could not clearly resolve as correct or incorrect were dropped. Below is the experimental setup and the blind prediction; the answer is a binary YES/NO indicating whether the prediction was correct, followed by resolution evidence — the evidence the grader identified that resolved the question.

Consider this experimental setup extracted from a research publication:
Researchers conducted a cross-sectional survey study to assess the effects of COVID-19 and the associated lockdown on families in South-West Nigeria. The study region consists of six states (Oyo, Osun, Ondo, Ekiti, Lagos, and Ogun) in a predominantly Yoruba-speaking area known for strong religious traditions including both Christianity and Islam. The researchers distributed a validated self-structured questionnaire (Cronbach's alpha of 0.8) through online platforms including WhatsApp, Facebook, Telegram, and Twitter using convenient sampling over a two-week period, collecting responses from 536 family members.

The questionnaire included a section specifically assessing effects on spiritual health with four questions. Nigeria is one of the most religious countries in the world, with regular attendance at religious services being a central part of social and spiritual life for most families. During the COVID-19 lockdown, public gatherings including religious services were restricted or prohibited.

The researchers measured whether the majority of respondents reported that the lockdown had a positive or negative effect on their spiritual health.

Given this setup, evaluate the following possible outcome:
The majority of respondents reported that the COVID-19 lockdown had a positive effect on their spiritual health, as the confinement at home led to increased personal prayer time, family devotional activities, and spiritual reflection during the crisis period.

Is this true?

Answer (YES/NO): NO